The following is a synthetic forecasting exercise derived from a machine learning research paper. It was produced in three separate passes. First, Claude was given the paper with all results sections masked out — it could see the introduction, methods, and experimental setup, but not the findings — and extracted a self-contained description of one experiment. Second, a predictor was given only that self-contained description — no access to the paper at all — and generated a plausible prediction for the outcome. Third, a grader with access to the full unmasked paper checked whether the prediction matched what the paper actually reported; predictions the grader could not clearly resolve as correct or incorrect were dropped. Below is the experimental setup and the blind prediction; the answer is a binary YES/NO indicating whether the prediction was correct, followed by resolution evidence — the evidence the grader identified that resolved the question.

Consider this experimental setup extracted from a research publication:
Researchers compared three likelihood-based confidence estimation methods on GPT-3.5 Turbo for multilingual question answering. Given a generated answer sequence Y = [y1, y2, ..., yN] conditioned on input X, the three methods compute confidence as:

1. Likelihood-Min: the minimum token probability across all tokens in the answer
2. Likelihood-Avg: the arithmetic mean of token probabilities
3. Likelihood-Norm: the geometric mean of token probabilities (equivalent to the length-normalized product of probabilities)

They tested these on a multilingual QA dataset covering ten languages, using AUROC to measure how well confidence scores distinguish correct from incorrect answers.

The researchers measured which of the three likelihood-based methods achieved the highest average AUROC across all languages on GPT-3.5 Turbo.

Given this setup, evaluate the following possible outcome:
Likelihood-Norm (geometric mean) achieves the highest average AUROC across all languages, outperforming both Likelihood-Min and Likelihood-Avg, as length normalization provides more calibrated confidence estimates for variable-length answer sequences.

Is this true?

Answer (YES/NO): NO